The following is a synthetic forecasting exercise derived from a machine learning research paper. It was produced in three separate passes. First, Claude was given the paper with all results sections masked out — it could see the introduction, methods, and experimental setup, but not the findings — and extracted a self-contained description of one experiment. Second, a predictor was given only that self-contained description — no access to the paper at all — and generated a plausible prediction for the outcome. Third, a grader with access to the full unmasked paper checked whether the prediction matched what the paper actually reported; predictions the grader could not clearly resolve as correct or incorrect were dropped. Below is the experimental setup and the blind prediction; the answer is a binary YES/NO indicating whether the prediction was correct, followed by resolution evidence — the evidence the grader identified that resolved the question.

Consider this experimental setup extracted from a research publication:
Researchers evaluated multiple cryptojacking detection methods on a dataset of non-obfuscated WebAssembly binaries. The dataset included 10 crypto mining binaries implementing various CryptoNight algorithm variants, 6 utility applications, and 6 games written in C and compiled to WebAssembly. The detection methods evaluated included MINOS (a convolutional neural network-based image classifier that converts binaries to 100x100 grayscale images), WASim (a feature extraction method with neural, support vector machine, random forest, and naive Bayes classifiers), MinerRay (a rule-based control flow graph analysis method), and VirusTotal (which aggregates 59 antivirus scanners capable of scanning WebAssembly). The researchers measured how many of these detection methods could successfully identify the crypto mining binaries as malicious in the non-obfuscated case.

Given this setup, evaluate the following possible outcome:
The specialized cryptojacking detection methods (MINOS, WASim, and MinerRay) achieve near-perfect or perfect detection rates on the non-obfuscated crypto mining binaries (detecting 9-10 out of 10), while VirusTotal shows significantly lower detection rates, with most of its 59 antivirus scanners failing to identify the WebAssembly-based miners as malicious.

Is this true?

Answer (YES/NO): NO